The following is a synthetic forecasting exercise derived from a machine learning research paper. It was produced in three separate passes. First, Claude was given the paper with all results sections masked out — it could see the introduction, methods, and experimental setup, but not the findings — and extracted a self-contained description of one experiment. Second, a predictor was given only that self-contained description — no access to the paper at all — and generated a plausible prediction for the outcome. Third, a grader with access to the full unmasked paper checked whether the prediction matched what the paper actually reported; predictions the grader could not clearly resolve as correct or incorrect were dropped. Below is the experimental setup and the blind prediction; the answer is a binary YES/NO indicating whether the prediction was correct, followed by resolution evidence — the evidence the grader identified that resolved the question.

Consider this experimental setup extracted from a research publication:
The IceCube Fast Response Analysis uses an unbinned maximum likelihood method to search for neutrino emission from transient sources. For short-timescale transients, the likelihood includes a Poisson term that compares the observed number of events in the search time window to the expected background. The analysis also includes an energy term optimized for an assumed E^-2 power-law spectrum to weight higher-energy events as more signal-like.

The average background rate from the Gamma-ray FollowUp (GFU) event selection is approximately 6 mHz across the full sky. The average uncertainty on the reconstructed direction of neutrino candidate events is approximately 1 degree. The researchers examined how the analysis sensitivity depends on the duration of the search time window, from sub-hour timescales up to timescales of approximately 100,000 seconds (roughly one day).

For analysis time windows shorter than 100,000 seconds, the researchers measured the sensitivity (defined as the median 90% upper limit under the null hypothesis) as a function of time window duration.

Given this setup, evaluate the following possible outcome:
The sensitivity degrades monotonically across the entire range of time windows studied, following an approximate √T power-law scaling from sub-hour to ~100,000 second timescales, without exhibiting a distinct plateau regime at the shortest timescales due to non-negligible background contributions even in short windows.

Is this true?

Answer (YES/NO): NO